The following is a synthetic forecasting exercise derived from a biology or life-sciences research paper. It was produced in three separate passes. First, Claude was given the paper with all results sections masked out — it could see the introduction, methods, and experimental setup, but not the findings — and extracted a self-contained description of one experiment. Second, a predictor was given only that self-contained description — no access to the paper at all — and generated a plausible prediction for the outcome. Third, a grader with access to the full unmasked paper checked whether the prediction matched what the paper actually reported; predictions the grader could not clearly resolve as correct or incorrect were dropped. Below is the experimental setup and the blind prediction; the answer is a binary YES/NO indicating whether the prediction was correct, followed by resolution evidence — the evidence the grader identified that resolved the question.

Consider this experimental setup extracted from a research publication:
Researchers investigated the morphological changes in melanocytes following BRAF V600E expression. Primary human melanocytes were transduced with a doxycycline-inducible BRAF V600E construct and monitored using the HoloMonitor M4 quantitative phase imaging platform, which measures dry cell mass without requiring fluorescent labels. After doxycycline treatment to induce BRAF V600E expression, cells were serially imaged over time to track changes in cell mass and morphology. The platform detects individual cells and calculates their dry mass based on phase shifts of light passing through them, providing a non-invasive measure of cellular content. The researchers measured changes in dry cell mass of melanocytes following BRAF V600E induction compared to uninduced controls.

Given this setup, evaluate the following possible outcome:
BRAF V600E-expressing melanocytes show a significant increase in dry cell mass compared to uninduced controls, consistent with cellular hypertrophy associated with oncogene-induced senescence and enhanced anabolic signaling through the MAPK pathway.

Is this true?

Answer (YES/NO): NO